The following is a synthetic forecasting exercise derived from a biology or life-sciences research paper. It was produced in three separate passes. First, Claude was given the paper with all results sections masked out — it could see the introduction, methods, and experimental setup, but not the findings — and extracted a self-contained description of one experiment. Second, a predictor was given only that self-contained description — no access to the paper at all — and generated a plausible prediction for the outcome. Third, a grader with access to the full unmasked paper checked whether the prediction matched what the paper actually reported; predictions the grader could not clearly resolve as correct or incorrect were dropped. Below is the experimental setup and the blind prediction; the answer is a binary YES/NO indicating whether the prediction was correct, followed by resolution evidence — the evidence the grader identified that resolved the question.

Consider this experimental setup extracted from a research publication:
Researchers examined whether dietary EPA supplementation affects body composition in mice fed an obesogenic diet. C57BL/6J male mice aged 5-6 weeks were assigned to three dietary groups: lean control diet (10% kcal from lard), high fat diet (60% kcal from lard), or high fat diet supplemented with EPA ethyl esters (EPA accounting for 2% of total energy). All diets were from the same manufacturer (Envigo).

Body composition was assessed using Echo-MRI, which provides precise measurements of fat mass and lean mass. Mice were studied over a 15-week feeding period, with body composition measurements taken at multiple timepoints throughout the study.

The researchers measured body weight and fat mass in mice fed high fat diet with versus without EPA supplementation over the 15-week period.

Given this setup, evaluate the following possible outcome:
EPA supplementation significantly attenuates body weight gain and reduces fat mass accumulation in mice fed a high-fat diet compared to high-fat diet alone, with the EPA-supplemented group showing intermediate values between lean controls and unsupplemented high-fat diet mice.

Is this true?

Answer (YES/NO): NO